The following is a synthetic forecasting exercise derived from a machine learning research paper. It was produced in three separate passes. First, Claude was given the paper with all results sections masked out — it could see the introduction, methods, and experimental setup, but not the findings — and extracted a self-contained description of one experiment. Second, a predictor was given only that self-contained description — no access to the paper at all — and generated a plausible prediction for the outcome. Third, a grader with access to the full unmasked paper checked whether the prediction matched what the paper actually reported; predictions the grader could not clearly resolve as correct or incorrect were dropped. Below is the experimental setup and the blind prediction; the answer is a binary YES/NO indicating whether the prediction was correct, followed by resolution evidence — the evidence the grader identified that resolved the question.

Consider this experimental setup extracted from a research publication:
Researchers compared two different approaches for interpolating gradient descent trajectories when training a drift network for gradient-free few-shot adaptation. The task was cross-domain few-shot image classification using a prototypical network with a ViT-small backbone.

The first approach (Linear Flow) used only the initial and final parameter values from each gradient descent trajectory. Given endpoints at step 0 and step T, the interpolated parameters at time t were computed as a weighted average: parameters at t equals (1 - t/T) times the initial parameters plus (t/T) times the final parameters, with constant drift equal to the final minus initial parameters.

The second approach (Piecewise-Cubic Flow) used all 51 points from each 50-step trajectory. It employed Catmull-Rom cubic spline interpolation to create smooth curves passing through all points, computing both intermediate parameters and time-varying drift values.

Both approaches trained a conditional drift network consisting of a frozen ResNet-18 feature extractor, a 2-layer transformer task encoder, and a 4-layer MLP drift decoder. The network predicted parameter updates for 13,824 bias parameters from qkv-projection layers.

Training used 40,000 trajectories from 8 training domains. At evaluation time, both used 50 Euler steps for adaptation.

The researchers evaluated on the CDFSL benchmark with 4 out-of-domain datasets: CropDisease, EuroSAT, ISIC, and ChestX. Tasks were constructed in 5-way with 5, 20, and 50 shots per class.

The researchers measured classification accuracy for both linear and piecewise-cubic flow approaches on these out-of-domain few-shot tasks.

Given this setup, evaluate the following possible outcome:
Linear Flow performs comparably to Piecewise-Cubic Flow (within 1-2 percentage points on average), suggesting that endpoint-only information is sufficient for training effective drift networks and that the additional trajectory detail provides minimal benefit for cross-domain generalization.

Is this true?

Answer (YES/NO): YES